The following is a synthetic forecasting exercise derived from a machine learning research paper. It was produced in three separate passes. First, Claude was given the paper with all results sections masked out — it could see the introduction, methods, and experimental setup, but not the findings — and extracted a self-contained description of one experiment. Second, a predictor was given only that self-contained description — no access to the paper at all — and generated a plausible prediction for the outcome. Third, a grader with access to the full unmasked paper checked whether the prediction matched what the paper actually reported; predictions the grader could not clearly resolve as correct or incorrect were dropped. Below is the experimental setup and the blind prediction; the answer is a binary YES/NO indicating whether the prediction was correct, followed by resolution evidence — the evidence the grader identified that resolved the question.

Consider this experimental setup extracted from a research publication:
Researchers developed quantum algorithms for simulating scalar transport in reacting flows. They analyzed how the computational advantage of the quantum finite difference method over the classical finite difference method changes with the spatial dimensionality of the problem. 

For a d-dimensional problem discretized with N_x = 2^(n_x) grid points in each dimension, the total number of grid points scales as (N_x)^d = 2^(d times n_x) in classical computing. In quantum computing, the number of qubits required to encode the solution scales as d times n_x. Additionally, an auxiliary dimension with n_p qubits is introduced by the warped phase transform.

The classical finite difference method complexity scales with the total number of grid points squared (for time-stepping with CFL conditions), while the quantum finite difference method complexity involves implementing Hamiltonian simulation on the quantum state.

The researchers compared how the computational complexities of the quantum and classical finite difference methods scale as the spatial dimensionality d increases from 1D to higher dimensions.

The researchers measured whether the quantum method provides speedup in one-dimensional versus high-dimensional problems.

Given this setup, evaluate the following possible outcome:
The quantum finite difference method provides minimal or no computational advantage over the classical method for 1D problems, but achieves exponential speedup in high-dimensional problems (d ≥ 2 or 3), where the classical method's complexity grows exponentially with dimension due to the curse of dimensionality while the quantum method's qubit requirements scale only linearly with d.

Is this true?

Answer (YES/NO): YES